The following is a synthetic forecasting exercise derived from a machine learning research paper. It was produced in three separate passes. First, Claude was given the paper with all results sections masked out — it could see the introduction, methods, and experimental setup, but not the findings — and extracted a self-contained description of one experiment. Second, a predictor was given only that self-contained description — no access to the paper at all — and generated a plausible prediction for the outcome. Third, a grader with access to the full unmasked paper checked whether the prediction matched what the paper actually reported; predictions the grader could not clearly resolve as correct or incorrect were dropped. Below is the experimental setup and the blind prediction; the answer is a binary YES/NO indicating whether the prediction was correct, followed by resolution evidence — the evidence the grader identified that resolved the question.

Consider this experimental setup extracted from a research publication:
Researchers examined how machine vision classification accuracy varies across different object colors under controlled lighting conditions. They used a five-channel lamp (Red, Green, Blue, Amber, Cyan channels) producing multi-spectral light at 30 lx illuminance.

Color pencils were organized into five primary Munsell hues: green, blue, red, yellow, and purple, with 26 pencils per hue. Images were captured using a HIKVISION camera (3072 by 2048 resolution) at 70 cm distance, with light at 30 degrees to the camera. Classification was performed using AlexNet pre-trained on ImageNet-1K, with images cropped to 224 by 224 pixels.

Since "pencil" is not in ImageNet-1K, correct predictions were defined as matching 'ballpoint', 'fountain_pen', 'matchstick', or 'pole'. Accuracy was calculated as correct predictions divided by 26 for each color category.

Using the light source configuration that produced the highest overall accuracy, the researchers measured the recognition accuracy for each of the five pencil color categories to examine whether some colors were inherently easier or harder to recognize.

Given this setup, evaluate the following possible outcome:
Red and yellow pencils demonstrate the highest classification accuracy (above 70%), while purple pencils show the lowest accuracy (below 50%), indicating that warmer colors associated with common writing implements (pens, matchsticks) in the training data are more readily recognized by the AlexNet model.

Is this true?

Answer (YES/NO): NO